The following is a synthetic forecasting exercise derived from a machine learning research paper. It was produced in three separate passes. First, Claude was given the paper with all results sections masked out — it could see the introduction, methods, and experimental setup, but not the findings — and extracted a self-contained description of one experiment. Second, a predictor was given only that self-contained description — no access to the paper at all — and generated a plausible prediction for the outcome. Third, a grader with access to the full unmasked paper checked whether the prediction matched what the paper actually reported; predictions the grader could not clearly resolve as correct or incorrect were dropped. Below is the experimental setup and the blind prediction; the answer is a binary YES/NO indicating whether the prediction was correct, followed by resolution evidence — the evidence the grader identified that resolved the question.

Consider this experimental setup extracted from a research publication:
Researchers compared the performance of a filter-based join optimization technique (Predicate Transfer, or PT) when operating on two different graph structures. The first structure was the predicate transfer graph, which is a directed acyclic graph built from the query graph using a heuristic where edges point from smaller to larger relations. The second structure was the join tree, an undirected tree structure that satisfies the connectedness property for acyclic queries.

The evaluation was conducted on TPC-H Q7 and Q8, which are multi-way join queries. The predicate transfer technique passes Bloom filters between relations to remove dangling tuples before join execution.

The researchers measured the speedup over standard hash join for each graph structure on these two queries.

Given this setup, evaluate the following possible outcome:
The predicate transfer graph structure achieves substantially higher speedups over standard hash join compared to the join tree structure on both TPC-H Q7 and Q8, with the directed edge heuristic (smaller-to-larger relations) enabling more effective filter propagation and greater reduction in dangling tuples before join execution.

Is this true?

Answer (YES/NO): NO